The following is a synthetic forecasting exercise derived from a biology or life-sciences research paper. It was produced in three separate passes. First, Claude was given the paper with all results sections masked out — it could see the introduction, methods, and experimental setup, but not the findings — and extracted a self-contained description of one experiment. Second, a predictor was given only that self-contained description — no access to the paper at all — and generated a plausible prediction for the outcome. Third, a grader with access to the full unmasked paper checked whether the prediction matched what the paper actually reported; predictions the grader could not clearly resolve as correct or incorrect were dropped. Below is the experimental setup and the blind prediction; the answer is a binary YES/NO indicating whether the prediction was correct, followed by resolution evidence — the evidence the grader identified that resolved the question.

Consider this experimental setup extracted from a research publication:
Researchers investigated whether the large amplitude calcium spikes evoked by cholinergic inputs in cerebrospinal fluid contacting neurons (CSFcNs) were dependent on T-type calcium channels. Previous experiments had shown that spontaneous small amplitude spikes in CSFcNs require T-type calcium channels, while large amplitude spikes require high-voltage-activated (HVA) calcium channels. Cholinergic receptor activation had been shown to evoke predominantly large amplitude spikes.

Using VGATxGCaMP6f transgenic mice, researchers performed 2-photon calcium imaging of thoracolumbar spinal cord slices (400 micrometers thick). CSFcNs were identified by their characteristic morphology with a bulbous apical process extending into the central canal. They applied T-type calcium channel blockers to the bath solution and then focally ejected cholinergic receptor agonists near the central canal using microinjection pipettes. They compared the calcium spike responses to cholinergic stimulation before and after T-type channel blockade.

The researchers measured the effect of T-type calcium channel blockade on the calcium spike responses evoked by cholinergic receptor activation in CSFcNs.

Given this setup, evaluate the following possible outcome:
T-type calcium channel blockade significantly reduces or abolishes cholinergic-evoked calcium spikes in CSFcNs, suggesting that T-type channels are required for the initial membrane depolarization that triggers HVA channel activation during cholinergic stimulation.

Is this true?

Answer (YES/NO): NO